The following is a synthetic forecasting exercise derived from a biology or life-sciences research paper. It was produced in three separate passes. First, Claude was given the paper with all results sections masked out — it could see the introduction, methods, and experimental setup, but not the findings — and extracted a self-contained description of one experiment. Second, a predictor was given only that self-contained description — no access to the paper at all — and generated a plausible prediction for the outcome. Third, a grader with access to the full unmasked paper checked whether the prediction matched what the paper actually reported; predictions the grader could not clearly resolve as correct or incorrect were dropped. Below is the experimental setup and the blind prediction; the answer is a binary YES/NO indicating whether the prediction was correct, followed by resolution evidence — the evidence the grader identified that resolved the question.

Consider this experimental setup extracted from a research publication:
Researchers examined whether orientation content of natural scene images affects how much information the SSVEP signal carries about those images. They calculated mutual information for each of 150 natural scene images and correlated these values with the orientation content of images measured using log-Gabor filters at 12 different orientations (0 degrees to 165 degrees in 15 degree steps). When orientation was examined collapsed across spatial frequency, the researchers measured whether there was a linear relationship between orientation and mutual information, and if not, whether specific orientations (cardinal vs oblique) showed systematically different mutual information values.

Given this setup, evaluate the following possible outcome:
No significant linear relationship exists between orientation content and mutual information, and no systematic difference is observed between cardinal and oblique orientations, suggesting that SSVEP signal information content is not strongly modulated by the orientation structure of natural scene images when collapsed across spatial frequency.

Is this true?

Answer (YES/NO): NO